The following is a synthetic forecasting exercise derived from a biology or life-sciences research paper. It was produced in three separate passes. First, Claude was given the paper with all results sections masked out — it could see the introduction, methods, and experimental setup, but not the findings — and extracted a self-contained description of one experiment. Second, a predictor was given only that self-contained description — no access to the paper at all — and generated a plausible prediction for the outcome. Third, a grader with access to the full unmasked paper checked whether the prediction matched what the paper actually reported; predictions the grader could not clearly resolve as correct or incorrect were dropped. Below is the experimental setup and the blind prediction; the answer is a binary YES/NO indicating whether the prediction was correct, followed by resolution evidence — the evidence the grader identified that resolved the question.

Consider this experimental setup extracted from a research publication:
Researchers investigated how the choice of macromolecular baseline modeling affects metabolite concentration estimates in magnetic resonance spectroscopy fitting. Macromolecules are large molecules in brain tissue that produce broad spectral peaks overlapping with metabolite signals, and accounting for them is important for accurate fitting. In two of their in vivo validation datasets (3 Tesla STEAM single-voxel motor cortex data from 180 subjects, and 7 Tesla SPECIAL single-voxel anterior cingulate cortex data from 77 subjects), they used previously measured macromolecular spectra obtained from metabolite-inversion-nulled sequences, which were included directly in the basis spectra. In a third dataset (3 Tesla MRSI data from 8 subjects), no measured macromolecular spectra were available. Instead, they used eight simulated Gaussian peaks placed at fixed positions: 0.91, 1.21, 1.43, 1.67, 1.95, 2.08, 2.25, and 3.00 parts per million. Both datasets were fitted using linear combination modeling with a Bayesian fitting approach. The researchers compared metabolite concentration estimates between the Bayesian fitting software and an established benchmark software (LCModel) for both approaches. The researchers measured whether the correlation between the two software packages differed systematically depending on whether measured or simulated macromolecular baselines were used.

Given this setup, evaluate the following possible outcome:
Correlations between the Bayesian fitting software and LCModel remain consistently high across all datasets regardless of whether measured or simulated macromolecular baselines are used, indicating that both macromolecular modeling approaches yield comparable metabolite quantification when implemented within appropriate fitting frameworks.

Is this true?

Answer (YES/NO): YES